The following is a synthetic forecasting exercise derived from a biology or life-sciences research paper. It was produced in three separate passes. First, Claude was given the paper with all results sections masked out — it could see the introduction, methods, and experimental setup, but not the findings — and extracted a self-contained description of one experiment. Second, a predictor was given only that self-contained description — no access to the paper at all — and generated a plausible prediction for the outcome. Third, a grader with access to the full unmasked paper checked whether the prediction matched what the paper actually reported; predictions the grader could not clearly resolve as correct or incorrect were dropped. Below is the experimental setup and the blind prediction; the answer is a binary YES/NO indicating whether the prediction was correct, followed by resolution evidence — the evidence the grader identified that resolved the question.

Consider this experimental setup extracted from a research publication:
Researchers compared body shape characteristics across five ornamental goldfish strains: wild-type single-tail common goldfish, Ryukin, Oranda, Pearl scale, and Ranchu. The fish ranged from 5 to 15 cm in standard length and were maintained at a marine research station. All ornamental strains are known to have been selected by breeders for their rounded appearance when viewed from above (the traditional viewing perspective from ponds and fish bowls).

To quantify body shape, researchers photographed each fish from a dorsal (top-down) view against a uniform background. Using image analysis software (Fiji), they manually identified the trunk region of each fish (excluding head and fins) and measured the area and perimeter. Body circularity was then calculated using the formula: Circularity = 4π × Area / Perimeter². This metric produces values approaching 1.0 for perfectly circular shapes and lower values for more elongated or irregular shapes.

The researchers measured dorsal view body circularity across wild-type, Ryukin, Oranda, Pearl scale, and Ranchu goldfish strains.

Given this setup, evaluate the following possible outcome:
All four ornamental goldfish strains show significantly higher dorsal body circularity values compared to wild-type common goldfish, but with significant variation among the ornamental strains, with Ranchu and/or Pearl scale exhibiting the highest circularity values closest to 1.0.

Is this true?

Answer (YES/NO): NO